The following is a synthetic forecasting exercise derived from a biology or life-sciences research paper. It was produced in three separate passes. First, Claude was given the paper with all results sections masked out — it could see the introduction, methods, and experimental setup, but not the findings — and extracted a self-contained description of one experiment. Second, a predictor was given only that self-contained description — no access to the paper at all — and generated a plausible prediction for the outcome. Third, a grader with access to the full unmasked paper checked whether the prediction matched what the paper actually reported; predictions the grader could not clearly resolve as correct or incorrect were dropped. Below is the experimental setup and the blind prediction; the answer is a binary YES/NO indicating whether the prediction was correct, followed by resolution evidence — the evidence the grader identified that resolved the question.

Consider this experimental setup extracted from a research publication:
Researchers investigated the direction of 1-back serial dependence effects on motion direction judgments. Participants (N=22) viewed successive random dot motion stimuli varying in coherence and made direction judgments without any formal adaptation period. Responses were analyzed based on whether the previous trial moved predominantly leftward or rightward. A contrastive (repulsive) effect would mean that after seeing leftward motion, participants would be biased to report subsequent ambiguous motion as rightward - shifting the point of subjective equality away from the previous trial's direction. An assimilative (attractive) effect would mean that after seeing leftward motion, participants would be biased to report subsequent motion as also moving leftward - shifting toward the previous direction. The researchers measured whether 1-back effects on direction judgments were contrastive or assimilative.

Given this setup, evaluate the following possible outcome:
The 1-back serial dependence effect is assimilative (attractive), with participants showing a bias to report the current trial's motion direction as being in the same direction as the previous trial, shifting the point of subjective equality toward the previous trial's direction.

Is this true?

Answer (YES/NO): NO